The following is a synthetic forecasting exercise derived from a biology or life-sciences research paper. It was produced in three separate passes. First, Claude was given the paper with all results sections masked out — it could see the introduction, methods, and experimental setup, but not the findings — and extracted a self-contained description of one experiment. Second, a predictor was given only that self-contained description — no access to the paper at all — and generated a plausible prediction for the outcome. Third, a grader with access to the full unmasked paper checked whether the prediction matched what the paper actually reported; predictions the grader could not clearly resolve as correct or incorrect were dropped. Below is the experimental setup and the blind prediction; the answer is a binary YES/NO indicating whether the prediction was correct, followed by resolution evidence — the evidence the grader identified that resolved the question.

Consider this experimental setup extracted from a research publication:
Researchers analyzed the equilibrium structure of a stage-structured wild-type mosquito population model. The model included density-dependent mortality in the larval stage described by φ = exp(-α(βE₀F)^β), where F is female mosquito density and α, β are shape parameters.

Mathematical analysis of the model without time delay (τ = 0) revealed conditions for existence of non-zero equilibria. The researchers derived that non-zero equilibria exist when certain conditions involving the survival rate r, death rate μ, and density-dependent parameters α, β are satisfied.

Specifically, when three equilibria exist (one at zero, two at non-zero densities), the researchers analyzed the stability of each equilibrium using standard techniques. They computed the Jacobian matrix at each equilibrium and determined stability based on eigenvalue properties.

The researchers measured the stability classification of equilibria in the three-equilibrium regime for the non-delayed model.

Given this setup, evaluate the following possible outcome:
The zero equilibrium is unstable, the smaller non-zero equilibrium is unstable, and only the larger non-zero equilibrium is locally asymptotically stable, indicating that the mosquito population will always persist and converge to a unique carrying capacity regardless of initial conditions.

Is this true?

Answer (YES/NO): NO